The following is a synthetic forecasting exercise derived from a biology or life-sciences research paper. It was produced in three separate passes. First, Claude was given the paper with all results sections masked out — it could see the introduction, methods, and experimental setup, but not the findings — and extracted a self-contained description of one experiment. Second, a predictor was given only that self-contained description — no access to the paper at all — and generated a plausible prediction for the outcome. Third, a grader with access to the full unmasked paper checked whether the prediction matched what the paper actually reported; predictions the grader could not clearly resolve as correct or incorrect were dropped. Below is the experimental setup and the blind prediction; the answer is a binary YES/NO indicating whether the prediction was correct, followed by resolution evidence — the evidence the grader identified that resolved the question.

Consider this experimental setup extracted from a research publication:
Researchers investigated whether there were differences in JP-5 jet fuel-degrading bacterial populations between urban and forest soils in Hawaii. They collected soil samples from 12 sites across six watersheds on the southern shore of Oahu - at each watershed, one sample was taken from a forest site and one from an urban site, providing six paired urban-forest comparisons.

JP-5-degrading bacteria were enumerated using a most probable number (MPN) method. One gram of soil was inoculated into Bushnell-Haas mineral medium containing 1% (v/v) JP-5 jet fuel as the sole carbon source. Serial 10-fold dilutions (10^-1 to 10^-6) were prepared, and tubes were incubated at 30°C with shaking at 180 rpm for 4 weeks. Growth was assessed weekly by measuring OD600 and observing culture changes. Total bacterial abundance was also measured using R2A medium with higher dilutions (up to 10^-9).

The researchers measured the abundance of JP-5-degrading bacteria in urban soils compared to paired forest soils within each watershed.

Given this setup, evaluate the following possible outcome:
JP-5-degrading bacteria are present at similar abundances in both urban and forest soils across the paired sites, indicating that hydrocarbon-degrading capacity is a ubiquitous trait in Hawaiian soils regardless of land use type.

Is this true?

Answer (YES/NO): NO